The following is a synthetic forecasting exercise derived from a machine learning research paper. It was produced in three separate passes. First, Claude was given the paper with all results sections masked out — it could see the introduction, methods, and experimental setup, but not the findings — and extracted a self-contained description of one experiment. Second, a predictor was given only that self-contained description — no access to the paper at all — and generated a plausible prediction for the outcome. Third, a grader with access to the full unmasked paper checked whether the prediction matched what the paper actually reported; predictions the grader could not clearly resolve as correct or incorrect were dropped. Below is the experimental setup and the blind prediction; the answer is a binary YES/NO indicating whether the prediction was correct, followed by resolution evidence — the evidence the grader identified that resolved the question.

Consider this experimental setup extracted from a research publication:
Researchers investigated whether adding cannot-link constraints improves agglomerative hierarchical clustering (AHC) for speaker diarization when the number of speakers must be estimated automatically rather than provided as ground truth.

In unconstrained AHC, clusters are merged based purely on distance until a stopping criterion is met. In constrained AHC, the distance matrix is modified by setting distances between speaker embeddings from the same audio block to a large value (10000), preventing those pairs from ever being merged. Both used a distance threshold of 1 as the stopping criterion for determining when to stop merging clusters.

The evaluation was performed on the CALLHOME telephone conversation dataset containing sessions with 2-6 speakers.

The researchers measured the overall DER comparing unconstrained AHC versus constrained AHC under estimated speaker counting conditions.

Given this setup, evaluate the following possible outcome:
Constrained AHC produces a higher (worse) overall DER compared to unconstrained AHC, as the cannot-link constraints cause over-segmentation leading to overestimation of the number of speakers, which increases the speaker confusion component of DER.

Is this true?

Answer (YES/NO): NO